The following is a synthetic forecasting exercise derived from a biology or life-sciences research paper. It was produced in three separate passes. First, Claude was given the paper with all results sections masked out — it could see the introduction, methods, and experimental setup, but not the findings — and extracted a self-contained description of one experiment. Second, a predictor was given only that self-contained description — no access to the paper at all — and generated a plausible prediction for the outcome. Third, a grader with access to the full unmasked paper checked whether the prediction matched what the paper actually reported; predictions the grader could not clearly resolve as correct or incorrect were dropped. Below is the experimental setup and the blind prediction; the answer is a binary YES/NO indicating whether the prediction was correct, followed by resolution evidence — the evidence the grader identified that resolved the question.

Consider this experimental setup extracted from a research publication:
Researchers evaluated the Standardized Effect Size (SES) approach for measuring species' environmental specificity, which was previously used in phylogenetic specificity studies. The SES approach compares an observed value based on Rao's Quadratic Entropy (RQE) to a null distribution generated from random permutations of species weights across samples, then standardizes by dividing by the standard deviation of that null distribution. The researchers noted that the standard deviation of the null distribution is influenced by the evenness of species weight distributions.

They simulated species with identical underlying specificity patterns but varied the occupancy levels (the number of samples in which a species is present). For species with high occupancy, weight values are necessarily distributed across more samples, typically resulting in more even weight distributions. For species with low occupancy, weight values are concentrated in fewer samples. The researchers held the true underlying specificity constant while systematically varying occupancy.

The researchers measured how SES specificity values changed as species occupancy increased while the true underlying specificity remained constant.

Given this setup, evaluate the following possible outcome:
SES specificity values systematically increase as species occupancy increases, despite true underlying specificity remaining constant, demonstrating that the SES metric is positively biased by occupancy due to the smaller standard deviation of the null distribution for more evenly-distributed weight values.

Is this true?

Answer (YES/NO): YES